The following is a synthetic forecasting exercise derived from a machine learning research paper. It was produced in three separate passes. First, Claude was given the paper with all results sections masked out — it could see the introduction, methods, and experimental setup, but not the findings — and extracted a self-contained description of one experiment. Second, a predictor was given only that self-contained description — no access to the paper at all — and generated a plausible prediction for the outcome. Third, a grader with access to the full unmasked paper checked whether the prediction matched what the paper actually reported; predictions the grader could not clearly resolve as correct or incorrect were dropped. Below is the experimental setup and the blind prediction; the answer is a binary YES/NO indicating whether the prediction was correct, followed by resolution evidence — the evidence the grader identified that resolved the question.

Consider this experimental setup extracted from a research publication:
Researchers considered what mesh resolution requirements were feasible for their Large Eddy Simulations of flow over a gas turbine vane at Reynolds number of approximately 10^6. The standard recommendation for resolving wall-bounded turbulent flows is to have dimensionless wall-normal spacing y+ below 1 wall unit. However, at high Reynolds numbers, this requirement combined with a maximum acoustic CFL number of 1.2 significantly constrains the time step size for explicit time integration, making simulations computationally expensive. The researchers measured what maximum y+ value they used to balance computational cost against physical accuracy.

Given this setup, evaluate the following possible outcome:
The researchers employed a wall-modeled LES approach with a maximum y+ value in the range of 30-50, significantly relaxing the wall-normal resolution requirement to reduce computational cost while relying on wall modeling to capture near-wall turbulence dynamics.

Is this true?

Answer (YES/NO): NO